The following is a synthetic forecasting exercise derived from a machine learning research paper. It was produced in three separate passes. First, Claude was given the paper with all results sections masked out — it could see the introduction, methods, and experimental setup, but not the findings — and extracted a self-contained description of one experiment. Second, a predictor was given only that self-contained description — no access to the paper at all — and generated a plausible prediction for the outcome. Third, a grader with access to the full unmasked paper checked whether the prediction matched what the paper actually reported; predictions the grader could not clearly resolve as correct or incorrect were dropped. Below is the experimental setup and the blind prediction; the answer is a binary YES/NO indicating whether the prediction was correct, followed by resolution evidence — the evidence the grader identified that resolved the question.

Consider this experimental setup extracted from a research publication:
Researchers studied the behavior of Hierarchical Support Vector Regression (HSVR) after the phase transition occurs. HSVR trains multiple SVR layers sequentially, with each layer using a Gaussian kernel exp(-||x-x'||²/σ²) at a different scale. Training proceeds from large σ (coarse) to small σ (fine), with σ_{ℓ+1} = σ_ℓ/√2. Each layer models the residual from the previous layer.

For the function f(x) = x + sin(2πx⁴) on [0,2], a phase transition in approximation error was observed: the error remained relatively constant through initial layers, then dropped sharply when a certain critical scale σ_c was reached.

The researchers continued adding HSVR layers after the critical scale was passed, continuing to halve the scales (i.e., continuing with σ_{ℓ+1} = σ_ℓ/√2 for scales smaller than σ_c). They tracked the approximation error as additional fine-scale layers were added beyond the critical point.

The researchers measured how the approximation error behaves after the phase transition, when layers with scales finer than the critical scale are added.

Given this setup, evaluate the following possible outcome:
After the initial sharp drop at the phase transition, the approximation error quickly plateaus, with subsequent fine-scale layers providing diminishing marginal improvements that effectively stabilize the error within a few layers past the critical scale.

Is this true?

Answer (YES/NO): YES